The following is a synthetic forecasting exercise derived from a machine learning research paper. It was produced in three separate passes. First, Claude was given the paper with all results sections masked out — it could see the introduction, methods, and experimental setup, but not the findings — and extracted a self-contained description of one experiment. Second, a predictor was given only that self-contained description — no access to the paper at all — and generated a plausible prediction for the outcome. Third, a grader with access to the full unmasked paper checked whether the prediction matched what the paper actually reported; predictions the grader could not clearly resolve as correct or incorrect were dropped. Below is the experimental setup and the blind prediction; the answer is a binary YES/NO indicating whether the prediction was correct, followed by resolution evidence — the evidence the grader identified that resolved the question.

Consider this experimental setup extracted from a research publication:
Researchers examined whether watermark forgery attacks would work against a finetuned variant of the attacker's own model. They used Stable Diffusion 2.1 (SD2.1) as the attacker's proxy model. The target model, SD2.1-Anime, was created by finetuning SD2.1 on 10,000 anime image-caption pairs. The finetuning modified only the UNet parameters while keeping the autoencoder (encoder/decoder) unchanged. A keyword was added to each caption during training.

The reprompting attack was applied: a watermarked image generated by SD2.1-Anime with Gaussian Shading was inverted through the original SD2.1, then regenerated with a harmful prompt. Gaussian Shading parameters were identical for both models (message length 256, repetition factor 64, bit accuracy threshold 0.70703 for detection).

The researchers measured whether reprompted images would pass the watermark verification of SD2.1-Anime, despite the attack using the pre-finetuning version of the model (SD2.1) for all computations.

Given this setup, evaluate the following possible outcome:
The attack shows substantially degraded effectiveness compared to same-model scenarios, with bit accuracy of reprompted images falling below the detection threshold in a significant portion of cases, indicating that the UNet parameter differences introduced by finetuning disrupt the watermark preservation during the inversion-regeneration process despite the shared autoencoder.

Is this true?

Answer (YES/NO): NO